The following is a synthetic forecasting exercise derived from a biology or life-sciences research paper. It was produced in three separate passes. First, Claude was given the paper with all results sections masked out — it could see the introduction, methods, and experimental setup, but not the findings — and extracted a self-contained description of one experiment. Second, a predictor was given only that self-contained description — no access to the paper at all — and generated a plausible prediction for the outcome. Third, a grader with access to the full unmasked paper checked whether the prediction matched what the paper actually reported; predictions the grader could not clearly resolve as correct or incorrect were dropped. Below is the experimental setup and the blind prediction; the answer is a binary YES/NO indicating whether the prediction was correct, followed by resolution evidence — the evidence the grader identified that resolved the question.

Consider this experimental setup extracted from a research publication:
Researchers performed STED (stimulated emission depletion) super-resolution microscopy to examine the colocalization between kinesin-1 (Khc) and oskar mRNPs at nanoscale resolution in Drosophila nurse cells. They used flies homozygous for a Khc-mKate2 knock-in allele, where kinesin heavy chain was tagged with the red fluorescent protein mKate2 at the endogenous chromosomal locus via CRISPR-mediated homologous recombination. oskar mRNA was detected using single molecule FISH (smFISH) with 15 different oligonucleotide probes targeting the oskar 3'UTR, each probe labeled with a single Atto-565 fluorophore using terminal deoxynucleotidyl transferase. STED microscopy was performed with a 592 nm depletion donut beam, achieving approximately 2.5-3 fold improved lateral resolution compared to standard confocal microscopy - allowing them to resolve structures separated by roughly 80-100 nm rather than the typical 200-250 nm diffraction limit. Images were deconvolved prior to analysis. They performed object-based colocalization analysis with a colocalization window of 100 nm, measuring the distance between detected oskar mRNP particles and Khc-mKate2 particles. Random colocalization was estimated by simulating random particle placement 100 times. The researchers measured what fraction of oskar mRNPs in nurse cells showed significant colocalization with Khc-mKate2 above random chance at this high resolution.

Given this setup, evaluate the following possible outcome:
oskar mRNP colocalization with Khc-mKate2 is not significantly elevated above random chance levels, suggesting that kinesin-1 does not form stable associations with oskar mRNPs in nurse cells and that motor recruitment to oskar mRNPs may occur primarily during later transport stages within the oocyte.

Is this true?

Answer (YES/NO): NO